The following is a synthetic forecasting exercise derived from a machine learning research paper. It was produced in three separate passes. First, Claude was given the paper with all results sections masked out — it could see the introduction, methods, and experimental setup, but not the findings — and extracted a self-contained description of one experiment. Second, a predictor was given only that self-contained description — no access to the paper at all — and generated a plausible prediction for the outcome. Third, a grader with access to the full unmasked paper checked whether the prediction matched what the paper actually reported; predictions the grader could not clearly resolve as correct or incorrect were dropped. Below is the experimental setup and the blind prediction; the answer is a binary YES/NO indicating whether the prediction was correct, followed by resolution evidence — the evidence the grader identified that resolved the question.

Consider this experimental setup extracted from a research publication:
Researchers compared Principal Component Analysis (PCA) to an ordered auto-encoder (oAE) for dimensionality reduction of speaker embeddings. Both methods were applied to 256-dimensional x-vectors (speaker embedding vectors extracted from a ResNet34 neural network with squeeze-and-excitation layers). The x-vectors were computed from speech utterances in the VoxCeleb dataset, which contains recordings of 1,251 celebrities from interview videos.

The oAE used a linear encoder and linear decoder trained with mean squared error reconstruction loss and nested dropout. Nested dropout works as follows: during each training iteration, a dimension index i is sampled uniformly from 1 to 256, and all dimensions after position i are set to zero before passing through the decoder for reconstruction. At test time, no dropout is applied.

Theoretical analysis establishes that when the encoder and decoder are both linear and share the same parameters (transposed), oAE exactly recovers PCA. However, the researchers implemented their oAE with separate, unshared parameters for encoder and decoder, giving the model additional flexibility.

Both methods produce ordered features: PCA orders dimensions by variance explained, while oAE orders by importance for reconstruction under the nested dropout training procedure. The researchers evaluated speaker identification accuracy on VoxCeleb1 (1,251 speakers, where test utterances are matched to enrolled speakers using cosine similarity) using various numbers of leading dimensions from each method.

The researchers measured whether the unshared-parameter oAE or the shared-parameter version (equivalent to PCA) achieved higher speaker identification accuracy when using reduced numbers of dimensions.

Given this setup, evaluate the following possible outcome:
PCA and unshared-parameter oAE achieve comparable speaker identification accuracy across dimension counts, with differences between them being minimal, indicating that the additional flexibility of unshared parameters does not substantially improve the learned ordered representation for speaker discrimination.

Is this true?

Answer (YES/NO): NO